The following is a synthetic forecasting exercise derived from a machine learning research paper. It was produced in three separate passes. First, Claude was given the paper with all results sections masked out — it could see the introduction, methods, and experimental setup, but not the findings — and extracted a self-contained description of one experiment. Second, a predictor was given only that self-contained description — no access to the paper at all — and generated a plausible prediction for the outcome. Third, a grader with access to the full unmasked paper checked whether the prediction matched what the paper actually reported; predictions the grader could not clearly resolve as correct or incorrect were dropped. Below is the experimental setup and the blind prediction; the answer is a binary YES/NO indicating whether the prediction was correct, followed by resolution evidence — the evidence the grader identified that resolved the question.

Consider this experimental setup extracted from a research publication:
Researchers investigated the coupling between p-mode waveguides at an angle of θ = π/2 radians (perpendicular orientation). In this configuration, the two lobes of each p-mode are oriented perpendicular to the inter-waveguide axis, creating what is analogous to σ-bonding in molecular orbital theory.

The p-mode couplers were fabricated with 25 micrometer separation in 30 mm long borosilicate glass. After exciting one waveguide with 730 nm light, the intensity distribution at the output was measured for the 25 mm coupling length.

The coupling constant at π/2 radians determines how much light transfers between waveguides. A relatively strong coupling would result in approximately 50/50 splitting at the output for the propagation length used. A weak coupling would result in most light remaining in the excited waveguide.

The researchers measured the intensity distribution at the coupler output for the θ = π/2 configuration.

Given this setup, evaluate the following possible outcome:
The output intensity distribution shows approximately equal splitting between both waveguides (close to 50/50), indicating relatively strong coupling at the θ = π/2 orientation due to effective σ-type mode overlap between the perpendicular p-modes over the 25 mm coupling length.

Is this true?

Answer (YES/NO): YES